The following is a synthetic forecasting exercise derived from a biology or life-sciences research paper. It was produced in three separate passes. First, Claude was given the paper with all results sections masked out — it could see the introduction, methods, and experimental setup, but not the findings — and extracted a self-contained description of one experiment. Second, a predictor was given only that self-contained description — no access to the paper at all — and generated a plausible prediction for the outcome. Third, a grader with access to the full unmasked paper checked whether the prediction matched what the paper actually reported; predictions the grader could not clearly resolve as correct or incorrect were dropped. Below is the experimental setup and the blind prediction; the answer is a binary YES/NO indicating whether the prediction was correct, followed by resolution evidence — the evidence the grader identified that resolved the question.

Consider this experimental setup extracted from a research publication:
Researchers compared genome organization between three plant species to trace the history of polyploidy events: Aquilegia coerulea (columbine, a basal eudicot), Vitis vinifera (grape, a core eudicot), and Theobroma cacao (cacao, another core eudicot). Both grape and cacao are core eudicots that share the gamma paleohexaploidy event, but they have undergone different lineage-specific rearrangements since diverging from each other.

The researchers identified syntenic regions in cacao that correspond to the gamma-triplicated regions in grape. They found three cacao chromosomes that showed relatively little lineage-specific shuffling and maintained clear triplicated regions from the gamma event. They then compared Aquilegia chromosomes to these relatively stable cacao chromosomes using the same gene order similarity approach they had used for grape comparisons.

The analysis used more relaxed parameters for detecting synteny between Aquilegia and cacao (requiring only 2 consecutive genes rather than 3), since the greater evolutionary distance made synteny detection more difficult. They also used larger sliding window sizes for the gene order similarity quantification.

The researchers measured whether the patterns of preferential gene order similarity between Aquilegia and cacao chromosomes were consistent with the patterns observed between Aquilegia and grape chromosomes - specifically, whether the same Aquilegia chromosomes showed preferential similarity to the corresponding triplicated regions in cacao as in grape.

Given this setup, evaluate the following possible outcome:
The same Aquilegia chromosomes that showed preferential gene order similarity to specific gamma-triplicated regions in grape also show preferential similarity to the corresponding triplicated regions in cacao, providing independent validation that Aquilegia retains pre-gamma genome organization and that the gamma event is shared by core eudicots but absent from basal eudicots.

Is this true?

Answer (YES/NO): NO